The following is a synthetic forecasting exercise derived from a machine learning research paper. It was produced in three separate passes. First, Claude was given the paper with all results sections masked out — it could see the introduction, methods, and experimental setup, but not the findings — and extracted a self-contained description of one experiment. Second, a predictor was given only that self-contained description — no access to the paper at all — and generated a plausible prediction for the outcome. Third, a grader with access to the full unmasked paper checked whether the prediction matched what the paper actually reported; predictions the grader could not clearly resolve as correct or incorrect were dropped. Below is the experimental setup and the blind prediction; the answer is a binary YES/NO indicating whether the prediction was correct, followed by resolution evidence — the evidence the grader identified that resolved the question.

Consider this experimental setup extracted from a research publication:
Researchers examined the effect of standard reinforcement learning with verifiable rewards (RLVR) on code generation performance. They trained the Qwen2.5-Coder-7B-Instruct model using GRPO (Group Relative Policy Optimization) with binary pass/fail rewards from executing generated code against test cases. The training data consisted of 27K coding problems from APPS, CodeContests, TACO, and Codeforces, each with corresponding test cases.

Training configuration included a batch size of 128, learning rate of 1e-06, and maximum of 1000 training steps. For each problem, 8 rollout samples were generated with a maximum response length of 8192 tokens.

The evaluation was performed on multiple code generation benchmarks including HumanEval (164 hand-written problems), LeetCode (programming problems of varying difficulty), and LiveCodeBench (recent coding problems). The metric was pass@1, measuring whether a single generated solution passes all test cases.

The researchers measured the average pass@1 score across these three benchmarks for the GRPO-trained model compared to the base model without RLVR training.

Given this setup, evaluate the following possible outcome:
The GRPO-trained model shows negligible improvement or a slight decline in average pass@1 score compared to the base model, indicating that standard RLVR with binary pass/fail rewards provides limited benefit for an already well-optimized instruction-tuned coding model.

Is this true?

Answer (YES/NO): NO